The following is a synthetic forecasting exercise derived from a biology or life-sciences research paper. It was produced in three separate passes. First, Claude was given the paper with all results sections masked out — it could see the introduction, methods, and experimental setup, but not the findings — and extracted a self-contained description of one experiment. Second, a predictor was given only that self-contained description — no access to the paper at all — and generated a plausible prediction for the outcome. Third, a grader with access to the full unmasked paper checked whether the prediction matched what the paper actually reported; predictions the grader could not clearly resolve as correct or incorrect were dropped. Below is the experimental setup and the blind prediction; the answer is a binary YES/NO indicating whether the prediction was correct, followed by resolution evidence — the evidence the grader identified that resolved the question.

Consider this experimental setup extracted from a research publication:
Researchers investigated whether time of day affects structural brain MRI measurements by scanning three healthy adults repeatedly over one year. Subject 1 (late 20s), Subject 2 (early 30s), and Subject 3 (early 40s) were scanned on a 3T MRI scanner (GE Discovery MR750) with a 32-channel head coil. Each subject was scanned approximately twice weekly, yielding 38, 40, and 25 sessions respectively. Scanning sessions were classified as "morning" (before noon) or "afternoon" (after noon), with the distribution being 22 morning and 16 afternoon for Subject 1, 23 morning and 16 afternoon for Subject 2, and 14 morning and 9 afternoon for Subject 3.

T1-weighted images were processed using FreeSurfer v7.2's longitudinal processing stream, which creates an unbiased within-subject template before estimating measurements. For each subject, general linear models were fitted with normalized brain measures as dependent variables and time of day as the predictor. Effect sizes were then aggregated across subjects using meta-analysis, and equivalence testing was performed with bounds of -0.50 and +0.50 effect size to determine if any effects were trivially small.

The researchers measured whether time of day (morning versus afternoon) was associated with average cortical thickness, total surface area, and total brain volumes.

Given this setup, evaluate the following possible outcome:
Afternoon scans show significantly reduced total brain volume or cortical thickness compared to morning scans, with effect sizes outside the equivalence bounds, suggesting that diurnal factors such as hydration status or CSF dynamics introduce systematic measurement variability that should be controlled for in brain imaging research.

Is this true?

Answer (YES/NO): NO